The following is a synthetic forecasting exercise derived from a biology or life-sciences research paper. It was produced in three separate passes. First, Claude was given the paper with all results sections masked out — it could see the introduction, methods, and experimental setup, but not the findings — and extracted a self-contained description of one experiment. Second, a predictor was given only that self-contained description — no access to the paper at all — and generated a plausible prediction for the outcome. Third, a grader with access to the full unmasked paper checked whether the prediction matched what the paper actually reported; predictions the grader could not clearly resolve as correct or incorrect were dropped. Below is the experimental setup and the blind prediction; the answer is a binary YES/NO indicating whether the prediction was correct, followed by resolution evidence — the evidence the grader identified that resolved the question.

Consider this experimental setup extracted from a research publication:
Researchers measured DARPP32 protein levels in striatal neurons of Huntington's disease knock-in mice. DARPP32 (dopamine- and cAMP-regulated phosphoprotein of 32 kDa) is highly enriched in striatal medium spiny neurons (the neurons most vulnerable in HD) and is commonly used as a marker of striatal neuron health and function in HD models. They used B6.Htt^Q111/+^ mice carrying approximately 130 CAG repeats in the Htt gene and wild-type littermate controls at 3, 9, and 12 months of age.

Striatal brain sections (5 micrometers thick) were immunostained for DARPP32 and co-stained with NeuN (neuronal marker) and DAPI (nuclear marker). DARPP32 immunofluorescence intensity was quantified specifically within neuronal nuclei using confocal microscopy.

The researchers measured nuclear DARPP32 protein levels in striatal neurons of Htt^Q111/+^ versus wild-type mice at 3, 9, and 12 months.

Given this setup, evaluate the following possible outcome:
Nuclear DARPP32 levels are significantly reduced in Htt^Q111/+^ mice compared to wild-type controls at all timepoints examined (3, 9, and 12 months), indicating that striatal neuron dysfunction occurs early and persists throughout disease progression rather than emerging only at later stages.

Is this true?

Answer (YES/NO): NO